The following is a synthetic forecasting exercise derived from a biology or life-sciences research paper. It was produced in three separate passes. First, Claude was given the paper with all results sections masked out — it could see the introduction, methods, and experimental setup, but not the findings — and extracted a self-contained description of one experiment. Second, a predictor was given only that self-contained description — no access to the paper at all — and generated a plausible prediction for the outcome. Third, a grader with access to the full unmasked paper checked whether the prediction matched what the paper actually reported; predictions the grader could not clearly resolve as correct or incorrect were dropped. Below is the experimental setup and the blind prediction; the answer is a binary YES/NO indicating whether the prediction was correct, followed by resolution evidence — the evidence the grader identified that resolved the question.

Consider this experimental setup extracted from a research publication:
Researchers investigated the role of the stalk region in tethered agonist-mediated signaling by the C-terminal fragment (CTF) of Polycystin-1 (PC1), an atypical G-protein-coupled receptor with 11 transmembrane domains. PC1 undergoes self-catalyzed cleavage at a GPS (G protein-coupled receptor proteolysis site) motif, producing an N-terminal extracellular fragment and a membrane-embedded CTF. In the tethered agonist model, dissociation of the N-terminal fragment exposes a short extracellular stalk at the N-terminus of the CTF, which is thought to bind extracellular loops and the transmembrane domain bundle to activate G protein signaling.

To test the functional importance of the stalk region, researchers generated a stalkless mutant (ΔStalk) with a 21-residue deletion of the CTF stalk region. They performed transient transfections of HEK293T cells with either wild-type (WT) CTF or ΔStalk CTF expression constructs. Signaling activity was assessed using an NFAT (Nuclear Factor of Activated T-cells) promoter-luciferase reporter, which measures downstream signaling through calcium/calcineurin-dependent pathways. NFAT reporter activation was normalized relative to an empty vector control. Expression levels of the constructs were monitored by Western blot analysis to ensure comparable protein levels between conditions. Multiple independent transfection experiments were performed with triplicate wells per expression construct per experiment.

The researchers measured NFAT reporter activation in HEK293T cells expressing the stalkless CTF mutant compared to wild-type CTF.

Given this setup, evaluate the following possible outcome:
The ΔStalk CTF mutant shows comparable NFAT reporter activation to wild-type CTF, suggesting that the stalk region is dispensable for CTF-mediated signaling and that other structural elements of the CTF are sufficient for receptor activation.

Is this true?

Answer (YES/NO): NO